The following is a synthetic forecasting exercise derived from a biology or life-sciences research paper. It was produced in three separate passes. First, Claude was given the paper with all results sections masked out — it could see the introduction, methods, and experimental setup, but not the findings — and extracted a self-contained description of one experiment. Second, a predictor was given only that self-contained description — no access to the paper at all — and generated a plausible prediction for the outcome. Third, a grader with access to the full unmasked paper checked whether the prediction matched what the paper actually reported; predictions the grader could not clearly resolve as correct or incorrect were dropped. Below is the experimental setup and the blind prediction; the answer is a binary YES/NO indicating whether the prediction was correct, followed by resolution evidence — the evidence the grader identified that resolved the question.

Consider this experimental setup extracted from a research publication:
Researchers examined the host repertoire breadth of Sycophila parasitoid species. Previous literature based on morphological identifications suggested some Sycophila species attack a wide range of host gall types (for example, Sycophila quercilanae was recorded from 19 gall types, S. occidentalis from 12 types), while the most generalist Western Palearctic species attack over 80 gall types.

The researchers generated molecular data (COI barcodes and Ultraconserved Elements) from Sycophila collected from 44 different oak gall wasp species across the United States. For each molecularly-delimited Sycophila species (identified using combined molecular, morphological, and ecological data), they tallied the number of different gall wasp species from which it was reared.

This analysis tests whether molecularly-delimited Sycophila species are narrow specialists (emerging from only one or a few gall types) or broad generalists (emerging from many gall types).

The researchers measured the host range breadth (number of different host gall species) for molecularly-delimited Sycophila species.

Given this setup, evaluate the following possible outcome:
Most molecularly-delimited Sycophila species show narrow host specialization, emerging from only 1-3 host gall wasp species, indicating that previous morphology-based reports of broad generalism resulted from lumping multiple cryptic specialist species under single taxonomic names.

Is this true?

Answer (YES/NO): YES